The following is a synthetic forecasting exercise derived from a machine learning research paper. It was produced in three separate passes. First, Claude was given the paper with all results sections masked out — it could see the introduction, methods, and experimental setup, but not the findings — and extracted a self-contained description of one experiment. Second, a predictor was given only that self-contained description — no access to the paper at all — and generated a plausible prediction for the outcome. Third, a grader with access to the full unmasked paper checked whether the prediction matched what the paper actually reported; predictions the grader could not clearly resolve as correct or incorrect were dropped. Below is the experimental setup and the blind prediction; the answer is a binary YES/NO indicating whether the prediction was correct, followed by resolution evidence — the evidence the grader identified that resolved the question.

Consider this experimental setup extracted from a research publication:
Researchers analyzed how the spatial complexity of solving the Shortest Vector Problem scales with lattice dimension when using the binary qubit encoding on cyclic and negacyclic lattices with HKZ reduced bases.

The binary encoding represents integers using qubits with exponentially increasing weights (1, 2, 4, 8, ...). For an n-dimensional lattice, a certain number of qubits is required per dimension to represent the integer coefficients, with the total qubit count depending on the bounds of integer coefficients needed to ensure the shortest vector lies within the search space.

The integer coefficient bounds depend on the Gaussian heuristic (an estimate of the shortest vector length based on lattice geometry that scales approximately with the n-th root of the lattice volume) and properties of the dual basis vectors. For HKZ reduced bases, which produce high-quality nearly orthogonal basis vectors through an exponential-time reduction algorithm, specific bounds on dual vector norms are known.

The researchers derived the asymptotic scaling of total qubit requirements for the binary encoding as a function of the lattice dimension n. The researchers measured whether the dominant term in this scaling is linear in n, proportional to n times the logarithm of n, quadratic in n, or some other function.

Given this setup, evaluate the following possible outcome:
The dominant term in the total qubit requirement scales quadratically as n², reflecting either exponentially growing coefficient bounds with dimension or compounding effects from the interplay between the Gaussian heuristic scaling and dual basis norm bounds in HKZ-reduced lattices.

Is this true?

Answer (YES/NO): NO